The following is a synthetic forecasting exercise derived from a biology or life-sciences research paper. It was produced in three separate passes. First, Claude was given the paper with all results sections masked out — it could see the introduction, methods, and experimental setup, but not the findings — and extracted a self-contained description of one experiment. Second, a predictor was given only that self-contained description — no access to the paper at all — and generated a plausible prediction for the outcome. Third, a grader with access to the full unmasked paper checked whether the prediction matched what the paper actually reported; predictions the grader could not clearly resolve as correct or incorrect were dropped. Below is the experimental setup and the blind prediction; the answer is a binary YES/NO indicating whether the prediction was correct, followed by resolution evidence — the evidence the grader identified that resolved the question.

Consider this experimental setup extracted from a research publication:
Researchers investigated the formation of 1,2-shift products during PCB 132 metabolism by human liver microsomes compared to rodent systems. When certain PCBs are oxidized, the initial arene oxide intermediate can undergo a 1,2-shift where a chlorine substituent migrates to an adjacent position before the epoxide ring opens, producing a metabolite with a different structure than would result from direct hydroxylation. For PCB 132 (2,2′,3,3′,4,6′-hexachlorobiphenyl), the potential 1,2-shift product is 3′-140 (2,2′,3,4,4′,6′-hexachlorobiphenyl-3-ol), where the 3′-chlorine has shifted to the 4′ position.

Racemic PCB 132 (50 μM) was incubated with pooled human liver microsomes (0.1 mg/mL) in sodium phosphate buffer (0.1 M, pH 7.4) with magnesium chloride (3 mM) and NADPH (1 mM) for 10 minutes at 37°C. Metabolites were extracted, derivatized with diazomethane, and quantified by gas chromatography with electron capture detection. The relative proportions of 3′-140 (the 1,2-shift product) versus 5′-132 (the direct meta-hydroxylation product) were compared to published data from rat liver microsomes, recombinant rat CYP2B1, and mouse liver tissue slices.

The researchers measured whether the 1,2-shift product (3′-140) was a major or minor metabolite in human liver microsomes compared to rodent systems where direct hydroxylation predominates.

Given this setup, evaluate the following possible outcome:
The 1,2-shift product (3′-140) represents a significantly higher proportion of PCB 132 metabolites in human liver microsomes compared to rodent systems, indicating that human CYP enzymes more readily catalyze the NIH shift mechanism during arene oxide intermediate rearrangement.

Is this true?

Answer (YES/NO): YES